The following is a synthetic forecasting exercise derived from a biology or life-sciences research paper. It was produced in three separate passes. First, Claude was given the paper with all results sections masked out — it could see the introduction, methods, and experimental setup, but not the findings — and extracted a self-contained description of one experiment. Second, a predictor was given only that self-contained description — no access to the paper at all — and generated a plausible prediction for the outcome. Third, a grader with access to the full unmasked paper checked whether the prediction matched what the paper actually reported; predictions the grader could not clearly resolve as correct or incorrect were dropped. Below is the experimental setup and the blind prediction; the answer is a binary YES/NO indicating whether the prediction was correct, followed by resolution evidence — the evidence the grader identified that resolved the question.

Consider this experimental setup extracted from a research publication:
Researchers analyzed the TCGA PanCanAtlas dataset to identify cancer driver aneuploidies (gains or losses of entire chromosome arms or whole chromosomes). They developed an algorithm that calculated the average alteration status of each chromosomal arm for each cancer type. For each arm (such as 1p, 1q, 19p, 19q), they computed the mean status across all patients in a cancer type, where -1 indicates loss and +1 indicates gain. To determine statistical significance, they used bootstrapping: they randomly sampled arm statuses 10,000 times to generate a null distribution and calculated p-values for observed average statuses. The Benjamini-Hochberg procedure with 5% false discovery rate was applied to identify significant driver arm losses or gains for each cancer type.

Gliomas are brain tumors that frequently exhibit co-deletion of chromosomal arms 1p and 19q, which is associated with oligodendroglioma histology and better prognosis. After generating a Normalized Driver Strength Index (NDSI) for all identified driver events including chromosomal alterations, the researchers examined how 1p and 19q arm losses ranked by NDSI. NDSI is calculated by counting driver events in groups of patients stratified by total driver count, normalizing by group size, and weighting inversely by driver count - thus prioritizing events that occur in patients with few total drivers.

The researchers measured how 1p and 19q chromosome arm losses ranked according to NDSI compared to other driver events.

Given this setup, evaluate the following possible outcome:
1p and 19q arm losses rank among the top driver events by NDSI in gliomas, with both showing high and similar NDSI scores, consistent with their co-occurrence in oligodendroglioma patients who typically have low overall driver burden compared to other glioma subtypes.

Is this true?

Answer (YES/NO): NO